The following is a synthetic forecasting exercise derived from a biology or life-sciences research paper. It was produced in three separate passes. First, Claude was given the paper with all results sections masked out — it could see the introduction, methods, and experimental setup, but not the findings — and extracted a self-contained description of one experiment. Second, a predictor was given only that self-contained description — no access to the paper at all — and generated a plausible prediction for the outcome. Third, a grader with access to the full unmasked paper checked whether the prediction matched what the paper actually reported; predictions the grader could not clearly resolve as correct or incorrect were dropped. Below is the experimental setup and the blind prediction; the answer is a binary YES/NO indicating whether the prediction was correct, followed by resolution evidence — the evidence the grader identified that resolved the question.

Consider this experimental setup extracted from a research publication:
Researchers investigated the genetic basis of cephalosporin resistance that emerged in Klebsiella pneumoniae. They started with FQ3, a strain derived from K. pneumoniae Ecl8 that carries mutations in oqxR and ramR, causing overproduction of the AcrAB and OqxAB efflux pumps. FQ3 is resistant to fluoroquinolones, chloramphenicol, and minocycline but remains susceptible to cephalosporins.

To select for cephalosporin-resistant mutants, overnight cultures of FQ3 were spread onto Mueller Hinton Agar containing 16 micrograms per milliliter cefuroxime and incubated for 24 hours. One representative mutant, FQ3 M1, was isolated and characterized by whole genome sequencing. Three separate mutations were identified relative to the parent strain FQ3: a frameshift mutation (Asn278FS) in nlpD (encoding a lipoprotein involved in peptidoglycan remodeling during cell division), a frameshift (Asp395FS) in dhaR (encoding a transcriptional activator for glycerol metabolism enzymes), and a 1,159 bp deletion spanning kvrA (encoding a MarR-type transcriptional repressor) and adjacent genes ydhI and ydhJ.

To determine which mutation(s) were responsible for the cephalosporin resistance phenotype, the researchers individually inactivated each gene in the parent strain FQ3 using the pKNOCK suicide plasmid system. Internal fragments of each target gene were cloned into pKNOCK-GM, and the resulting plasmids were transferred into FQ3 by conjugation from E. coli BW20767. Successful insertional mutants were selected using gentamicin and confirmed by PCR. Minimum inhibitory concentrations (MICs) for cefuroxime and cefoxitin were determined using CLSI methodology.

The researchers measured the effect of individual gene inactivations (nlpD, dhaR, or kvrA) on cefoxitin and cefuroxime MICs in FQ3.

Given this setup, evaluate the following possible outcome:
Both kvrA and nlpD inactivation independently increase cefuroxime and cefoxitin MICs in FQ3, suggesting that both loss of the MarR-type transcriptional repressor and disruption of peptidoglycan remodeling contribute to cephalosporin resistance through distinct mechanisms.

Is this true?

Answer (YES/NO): YES